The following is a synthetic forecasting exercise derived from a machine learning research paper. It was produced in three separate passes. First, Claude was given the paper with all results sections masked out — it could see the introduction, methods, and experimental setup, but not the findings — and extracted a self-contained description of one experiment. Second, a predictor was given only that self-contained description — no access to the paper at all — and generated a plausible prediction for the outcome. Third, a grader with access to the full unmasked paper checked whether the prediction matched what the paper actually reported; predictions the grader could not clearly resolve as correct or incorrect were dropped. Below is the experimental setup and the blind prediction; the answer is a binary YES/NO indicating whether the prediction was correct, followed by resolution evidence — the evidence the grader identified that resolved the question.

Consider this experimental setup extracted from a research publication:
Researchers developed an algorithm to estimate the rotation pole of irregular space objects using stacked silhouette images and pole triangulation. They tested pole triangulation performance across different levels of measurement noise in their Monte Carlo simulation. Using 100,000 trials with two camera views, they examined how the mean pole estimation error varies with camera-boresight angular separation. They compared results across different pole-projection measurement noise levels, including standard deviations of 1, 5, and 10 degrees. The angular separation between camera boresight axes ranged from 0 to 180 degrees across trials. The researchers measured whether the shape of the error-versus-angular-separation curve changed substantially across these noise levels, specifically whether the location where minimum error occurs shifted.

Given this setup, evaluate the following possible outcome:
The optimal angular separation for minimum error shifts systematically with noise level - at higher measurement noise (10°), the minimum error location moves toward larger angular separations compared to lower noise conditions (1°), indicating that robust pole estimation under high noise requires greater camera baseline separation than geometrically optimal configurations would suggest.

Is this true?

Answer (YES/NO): NO